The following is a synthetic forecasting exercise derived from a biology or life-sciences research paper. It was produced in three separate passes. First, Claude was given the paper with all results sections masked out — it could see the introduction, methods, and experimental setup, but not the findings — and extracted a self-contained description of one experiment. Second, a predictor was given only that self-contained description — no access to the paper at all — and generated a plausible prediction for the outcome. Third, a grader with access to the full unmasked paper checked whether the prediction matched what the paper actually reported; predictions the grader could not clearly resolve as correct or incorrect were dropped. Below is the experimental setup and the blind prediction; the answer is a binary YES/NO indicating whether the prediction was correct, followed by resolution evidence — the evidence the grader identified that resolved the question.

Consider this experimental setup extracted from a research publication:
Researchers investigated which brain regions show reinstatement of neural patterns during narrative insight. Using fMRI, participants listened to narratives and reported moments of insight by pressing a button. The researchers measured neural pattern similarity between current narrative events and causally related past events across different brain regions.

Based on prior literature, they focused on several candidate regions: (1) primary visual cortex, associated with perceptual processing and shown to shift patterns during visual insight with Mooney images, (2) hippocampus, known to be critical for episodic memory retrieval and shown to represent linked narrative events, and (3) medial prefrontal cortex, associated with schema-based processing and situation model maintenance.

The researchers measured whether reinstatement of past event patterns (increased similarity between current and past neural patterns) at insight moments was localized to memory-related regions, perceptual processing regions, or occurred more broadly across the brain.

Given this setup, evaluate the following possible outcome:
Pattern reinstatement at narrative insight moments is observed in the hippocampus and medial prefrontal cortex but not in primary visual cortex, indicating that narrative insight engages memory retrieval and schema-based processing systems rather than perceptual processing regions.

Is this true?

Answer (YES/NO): NO